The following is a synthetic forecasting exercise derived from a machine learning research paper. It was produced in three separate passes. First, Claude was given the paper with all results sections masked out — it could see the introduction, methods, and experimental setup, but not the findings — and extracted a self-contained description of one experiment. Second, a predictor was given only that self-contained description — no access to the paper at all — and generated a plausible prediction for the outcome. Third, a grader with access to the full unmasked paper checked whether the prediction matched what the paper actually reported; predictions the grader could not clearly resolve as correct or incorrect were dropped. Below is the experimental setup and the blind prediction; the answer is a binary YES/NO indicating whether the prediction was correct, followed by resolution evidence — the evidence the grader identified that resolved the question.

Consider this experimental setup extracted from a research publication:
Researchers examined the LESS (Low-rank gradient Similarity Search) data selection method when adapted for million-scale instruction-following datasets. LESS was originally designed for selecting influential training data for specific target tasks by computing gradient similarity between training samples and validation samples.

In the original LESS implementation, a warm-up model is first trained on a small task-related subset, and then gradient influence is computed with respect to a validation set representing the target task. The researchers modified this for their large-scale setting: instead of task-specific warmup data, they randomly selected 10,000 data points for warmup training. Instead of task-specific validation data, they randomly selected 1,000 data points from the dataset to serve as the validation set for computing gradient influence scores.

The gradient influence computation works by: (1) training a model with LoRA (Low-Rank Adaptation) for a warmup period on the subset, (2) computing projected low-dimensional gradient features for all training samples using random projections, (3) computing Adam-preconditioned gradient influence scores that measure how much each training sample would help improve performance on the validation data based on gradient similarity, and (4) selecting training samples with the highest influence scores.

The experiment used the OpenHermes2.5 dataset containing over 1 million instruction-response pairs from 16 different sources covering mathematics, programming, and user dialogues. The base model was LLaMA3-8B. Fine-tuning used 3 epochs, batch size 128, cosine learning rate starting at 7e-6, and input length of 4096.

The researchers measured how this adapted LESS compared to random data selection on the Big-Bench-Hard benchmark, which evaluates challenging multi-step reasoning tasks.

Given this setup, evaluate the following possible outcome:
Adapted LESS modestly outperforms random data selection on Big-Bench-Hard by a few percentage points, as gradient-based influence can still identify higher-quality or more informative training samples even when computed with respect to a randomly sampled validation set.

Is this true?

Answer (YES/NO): NO